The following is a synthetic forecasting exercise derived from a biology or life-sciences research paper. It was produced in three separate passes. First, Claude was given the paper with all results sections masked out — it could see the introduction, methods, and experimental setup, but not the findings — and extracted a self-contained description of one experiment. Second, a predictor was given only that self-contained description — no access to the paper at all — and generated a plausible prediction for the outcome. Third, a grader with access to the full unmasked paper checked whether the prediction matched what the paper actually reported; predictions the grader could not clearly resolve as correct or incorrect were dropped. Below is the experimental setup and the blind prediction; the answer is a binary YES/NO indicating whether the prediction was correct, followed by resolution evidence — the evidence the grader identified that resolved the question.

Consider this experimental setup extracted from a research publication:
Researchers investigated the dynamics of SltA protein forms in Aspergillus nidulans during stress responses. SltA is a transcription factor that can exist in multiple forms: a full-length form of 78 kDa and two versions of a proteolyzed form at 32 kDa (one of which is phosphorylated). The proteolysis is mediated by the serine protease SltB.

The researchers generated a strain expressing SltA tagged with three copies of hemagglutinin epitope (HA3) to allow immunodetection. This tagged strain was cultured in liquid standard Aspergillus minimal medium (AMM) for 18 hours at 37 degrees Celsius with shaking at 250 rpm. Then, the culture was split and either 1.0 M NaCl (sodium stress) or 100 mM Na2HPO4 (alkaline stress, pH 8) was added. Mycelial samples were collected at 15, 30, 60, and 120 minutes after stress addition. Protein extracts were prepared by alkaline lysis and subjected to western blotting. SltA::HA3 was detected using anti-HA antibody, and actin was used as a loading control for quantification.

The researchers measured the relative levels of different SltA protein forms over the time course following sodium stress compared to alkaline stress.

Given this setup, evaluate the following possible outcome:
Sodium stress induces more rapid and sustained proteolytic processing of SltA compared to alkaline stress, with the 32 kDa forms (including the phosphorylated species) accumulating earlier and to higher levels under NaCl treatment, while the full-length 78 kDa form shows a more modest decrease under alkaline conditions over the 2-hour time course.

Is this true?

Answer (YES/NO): NO